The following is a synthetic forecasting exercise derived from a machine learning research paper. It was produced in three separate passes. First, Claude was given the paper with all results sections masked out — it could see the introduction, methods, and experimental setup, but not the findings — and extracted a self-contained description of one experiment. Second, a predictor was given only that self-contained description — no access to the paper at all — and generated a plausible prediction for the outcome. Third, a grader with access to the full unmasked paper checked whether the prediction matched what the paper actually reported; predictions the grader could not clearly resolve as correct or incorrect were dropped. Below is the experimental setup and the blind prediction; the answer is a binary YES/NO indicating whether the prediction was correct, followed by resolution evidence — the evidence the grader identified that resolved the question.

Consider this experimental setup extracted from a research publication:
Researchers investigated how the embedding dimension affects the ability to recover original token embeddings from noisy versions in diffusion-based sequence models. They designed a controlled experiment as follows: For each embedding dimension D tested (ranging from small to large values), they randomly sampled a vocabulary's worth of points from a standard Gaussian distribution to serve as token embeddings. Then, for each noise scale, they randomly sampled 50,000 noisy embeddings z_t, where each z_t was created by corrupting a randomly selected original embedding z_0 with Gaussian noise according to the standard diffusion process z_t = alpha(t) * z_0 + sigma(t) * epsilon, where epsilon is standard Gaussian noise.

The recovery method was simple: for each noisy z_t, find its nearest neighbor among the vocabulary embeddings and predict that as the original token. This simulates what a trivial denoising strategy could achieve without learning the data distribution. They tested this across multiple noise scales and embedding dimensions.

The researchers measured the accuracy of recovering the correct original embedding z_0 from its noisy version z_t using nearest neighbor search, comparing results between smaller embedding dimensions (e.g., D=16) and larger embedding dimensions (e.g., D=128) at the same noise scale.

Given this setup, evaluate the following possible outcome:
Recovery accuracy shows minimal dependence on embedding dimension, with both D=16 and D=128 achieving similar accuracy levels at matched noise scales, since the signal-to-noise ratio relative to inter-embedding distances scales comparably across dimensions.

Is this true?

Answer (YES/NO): NO